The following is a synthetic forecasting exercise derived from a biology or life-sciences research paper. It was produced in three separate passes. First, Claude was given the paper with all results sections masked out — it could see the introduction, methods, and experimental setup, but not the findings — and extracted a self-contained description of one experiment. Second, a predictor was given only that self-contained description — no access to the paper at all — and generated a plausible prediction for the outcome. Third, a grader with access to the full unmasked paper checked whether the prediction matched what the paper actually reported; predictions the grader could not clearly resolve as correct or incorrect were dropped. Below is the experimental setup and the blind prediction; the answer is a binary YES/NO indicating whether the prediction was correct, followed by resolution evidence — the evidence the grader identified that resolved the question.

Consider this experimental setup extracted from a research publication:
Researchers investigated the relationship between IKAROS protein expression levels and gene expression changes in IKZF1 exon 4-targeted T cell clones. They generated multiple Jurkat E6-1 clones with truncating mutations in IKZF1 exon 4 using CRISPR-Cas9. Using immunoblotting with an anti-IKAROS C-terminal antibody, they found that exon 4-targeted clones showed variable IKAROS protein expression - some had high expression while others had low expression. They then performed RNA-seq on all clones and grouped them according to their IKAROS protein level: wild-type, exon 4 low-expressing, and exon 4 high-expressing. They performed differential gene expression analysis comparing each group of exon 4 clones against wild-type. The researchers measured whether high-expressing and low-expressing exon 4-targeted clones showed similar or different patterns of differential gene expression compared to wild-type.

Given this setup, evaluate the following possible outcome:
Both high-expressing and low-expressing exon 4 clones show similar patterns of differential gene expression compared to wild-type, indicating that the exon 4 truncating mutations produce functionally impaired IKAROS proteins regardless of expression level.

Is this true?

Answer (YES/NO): NO